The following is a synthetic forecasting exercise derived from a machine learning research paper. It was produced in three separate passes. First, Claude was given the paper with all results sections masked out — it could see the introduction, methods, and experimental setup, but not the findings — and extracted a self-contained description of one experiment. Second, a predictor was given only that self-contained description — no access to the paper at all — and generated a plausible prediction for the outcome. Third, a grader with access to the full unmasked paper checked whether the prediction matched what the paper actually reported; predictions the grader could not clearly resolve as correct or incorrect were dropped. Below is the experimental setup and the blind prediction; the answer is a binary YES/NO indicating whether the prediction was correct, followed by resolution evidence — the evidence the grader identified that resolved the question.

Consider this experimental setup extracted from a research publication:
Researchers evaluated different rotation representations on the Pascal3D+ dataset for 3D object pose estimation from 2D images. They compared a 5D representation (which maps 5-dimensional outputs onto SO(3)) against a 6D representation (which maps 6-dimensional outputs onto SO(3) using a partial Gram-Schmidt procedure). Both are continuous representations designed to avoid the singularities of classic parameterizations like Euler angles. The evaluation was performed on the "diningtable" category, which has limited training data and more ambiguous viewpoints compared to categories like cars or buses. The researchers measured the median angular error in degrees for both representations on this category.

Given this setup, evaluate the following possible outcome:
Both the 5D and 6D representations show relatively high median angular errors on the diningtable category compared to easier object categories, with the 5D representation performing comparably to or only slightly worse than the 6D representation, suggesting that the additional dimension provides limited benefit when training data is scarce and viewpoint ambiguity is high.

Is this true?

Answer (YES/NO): NO